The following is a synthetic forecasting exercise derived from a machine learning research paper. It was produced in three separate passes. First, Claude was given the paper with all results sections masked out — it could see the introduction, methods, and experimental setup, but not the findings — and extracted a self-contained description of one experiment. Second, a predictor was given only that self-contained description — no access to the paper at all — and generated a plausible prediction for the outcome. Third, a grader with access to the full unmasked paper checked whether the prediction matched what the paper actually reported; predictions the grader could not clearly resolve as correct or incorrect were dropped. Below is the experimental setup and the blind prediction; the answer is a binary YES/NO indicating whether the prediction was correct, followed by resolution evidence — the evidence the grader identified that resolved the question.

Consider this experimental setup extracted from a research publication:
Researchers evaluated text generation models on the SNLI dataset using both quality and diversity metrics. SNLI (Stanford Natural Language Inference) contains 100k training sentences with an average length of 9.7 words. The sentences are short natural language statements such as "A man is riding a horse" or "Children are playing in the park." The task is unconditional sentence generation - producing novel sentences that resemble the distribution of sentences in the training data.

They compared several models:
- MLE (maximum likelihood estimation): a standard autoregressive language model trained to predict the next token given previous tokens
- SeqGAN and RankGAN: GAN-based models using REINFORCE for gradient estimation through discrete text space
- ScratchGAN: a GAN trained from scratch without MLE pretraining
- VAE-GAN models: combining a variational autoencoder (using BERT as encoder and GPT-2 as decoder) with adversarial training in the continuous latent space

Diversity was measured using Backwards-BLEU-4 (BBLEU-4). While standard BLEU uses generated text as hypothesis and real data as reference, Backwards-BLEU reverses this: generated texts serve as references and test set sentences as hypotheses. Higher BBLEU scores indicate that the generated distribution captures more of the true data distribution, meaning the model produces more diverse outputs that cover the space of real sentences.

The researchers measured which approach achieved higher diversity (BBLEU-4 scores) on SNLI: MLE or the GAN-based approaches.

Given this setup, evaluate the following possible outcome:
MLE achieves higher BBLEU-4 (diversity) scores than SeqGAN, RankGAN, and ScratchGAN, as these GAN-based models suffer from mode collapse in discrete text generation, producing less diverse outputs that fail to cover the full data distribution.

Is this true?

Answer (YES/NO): YES